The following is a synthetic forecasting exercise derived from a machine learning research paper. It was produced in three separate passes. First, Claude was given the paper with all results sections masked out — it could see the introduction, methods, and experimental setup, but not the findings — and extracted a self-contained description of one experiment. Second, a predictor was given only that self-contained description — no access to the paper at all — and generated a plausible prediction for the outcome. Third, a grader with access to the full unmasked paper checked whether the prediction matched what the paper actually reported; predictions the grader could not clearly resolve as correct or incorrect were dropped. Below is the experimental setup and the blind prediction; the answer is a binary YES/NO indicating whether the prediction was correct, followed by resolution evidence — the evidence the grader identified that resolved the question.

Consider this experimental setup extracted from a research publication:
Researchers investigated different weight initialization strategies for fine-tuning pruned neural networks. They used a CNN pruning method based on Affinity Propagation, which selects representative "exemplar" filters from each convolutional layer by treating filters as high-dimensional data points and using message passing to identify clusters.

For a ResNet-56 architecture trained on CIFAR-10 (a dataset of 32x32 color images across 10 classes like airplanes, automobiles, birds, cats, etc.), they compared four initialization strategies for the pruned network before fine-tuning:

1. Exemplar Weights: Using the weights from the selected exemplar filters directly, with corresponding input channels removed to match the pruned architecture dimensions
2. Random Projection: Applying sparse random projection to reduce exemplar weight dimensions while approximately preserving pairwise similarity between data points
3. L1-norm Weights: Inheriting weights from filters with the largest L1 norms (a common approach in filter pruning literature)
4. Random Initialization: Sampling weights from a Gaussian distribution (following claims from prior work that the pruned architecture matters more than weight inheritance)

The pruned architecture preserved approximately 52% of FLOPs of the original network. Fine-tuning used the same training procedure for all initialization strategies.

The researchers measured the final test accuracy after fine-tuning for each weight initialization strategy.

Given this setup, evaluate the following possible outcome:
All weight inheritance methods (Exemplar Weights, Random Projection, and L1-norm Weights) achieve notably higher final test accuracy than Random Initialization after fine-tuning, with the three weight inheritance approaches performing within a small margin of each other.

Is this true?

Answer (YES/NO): NO